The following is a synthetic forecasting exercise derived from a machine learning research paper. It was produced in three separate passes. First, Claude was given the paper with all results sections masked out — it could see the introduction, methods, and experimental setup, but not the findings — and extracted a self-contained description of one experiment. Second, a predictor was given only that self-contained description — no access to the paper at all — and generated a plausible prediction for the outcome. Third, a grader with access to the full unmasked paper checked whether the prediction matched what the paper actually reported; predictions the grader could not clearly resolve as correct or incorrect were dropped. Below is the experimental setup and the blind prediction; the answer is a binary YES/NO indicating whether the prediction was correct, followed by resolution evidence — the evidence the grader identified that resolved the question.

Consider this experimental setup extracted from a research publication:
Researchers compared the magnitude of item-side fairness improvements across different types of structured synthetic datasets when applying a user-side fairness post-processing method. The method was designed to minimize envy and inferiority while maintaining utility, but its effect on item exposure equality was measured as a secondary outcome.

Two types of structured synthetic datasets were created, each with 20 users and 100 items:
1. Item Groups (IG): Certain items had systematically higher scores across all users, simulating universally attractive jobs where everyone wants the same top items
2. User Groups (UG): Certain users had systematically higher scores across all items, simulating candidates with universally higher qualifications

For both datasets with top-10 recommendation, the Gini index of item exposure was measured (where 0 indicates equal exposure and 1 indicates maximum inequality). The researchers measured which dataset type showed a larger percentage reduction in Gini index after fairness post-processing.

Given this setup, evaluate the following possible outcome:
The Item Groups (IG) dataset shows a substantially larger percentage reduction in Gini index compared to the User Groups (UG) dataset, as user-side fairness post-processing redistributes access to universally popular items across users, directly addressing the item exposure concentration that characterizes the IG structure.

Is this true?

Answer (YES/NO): YES